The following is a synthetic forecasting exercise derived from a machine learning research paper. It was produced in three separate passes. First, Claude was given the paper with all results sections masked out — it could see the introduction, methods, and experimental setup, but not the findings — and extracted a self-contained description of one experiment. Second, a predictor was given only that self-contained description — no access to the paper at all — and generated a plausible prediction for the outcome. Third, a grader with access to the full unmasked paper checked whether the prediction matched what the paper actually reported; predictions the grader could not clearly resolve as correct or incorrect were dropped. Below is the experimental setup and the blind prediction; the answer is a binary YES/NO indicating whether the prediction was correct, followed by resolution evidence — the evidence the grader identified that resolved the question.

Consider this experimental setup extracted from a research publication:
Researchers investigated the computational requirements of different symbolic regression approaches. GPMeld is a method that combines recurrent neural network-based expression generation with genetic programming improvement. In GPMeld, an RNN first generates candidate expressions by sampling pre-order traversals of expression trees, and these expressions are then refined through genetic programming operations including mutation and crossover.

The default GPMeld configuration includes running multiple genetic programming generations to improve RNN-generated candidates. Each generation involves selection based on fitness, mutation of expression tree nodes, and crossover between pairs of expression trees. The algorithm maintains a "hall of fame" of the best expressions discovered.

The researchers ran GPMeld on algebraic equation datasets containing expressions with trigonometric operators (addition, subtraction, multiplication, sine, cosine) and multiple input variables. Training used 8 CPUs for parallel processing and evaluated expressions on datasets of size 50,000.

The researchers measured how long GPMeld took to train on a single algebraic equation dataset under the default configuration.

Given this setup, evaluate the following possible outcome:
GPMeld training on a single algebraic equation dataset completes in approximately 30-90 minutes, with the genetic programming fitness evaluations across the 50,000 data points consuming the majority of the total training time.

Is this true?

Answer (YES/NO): NO